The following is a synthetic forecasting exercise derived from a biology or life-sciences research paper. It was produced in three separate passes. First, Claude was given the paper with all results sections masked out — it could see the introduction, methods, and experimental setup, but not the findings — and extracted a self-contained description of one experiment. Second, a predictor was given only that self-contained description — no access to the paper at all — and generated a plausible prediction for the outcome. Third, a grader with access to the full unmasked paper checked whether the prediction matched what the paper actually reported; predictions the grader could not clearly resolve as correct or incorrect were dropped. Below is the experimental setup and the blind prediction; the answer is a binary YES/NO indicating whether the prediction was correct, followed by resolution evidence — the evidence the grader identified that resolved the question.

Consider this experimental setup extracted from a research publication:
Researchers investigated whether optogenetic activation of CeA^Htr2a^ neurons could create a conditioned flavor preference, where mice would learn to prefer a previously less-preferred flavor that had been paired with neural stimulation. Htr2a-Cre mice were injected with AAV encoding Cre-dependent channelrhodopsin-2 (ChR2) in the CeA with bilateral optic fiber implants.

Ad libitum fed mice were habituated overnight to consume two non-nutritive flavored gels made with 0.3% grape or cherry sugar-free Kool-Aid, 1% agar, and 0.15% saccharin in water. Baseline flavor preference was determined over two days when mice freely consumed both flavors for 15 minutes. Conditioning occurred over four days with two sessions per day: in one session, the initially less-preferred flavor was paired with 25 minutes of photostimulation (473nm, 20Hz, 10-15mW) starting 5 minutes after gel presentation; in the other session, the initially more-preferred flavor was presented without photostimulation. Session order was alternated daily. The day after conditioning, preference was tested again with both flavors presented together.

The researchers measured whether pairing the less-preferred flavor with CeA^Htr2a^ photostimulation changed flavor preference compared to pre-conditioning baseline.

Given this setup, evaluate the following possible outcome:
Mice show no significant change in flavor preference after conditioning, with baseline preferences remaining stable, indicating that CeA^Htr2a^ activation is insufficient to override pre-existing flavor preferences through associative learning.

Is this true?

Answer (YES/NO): NO